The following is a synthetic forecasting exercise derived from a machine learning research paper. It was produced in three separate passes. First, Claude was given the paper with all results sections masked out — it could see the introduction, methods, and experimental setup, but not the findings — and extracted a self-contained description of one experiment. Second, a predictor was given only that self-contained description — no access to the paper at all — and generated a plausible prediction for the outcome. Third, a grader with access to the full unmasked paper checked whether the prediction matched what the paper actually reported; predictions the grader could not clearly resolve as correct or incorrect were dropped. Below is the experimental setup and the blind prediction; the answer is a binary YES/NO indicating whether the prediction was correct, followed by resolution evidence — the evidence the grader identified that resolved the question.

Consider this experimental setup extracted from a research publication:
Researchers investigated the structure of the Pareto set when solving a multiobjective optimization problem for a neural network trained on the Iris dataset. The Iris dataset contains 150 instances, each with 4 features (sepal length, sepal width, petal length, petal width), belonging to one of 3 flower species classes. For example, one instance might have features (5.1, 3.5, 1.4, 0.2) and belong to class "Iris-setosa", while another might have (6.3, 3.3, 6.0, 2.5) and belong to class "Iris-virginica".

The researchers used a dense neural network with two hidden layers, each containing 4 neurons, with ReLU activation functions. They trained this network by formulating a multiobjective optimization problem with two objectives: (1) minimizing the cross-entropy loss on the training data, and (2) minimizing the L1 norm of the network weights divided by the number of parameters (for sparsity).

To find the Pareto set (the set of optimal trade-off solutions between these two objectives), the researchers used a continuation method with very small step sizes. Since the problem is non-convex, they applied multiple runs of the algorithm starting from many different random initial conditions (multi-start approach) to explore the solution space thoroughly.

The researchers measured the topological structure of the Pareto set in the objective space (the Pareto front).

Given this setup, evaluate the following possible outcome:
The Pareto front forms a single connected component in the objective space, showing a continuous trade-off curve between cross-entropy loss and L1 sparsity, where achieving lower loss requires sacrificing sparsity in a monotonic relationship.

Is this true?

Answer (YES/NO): NO